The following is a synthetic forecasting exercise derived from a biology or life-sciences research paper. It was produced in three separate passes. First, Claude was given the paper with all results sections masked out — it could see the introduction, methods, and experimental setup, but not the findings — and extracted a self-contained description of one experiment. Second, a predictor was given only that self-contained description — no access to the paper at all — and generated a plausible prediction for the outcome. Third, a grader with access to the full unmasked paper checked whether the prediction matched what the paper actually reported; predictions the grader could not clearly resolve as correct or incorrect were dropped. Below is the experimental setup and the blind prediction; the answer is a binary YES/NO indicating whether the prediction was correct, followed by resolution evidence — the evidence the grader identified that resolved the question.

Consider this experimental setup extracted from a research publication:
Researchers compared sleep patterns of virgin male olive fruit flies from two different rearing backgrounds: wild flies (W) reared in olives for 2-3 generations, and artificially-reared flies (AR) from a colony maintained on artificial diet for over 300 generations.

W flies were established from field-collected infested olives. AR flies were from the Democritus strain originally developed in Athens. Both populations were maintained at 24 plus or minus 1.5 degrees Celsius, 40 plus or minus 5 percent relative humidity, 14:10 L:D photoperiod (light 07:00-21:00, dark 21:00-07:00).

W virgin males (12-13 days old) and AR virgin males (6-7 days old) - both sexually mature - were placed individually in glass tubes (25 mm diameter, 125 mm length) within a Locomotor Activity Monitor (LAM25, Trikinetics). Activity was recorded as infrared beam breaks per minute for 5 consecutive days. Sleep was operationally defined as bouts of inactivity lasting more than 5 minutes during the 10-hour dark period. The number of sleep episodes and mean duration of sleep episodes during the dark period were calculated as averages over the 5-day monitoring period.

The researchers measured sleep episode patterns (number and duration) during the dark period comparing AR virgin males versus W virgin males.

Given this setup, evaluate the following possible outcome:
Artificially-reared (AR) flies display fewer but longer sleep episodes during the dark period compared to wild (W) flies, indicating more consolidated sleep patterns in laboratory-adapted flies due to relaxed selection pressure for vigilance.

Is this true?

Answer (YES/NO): NO